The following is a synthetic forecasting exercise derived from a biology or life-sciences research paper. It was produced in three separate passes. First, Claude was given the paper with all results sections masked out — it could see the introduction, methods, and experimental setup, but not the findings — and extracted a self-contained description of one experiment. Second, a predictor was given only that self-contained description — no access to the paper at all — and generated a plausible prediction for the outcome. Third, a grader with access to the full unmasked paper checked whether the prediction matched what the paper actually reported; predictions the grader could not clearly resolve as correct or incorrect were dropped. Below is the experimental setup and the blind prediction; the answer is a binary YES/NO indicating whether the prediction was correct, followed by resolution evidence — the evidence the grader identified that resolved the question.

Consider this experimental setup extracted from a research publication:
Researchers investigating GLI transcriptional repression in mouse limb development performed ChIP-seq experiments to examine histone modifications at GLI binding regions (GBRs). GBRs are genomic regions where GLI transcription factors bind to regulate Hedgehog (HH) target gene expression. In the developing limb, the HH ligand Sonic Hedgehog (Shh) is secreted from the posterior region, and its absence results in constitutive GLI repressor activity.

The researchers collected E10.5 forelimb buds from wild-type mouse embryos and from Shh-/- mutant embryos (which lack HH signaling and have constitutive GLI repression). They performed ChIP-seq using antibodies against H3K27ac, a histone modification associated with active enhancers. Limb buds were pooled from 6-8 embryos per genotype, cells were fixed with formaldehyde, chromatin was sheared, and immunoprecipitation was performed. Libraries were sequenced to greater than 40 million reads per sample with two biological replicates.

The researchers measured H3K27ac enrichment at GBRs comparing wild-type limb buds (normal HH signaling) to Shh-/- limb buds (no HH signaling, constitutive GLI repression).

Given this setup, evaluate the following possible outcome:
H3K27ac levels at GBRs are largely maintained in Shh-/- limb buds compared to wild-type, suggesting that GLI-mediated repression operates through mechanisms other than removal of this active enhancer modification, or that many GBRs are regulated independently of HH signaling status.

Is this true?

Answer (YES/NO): YES